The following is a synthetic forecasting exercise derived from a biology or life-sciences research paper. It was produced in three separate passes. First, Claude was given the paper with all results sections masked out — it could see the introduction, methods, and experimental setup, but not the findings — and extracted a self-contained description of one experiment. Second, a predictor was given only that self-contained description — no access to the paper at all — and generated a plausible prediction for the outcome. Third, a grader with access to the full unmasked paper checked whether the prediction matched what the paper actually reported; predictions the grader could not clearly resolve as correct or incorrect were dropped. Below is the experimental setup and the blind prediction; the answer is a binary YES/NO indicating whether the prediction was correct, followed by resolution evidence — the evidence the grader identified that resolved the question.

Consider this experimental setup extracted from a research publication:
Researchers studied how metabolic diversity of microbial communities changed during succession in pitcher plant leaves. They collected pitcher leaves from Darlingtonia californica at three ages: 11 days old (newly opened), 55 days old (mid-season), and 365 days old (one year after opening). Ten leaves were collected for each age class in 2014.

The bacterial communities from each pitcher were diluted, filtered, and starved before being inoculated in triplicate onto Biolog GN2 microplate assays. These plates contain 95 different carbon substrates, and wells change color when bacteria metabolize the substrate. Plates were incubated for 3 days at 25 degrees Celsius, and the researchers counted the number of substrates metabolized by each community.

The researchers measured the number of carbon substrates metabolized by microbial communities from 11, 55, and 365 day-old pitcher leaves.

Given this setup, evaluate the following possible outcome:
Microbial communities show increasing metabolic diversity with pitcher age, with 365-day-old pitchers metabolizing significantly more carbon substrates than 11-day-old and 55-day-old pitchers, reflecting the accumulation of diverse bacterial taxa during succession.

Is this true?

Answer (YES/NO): NO